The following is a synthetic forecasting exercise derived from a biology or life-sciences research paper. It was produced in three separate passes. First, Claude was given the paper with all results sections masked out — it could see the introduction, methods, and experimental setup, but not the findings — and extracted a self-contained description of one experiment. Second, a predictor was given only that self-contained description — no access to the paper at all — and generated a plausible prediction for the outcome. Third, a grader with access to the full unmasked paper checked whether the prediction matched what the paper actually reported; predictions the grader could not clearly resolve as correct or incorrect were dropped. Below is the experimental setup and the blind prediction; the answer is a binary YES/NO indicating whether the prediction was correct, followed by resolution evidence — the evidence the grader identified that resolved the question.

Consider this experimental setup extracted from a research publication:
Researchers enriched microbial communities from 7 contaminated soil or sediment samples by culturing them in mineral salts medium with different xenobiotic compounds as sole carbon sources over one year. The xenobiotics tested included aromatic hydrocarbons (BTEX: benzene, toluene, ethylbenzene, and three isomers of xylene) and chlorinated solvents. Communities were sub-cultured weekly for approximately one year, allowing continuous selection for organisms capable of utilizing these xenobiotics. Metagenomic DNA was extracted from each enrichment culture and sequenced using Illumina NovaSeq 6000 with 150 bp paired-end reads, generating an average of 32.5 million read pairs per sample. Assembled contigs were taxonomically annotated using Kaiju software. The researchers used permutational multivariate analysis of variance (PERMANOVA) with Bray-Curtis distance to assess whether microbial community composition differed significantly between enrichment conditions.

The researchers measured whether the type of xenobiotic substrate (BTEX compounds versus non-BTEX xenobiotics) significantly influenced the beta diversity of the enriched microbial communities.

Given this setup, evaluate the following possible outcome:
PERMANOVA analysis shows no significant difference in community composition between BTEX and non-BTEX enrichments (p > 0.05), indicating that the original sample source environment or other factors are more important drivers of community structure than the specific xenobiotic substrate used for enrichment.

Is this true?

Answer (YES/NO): NO